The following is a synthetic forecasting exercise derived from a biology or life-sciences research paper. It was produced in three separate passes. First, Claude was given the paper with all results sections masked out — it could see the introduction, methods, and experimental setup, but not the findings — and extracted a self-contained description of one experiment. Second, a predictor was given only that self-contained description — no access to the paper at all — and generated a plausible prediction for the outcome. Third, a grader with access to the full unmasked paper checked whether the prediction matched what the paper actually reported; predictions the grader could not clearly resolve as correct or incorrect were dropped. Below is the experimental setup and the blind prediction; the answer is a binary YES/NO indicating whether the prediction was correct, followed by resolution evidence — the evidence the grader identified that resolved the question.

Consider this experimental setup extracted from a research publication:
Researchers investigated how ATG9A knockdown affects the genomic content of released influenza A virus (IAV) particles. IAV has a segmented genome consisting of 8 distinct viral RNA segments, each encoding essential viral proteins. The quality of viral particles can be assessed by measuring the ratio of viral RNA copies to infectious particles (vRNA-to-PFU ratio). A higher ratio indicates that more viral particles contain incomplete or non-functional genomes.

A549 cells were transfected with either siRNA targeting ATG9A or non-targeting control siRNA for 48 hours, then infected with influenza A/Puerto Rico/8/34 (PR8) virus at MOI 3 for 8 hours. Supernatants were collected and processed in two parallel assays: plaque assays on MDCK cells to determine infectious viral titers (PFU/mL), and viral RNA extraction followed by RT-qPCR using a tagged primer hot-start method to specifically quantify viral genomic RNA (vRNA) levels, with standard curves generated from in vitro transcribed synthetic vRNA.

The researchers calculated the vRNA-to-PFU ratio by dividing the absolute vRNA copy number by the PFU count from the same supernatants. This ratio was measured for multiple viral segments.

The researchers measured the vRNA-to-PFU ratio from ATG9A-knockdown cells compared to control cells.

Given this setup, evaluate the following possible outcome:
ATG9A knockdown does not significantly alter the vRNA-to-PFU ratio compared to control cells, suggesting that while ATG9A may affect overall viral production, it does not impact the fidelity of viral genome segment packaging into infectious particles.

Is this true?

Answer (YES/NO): YES